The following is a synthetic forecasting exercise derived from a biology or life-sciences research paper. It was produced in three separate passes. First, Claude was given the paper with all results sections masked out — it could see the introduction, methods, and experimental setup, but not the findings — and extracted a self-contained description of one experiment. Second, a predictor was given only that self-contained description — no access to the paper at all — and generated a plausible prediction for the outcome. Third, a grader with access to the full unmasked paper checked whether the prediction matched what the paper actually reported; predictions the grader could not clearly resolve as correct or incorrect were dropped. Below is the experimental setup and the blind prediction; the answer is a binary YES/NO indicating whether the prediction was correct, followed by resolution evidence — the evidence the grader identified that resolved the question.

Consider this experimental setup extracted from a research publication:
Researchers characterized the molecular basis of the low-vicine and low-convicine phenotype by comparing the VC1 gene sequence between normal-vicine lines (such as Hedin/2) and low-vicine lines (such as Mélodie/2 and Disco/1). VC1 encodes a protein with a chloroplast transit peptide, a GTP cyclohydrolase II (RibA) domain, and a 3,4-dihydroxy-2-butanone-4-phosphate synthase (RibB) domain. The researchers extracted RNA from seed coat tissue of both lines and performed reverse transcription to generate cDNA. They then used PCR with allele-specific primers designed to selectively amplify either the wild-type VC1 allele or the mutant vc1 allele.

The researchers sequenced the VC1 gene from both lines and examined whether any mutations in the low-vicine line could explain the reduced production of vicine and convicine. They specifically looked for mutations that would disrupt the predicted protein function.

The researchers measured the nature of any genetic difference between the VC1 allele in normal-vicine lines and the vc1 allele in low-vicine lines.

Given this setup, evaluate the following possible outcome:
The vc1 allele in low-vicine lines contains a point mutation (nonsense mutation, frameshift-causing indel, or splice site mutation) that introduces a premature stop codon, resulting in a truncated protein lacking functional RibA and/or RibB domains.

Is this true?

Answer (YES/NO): YES